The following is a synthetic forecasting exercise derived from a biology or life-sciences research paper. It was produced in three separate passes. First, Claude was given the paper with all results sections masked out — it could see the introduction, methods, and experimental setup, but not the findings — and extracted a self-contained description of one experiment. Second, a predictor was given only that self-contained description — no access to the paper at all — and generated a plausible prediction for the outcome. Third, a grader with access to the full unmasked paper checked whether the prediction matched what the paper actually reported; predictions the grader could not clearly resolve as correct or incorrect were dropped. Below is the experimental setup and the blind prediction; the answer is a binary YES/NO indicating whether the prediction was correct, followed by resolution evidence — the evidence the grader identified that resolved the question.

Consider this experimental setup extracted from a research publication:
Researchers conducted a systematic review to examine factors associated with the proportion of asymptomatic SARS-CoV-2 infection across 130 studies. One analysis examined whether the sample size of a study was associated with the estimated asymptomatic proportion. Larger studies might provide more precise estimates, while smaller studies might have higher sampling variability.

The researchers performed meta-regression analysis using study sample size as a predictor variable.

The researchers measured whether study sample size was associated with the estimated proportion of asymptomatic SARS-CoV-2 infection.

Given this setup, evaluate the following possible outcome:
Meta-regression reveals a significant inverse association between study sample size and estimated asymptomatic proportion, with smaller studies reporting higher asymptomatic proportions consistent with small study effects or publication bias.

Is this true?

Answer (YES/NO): NO